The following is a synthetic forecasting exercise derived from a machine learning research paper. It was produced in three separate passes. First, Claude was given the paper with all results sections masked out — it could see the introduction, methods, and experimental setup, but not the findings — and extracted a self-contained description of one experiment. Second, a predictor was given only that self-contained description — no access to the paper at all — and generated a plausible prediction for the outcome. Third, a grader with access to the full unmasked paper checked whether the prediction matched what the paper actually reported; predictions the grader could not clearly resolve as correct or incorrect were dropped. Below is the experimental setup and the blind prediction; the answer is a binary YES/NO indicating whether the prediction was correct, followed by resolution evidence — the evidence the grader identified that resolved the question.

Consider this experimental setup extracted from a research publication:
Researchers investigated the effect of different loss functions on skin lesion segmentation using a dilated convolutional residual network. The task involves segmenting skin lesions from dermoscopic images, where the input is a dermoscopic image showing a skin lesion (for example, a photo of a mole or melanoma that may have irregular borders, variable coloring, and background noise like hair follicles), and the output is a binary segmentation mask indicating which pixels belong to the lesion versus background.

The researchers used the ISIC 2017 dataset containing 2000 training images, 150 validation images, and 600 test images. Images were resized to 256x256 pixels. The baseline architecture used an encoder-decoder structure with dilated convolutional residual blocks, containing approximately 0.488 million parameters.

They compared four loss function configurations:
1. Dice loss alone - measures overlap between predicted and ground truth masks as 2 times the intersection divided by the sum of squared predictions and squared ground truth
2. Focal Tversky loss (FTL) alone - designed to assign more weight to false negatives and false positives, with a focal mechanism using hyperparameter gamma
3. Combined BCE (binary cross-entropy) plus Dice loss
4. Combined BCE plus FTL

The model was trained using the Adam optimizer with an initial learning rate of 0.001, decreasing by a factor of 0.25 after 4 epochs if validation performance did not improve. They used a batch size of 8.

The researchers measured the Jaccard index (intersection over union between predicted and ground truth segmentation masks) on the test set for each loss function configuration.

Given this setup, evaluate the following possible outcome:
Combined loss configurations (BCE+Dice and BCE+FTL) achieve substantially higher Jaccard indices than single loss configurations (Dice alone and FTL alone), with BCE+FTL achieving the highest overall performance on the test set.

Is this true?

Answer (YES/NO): YES